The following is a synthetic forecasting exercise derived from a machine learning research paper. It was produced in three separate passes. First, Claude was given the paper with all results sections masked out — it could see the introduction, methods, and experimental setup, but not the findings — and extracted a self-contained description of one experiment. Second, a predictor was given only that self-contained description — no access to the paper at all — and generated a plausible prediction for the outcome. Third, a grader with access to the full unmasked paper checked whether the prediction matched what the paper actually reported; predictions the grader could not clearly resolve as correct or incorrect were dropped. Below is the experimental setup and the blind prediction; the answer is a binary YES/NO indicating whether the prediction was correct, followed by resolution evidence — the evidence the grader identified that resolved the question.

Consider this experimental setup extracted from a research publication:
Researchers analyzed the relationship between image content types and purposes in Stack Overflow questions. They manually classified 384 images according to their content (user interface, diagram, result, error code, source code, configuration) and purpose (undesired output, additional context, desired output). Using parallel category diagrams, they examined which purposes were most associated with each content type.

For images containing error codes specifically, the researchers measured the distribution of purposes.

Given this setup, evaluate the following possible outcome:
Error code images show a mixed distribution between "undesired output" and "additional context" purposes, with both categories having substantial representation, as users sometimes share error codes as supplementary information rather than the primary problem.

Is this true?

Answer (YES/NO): NO